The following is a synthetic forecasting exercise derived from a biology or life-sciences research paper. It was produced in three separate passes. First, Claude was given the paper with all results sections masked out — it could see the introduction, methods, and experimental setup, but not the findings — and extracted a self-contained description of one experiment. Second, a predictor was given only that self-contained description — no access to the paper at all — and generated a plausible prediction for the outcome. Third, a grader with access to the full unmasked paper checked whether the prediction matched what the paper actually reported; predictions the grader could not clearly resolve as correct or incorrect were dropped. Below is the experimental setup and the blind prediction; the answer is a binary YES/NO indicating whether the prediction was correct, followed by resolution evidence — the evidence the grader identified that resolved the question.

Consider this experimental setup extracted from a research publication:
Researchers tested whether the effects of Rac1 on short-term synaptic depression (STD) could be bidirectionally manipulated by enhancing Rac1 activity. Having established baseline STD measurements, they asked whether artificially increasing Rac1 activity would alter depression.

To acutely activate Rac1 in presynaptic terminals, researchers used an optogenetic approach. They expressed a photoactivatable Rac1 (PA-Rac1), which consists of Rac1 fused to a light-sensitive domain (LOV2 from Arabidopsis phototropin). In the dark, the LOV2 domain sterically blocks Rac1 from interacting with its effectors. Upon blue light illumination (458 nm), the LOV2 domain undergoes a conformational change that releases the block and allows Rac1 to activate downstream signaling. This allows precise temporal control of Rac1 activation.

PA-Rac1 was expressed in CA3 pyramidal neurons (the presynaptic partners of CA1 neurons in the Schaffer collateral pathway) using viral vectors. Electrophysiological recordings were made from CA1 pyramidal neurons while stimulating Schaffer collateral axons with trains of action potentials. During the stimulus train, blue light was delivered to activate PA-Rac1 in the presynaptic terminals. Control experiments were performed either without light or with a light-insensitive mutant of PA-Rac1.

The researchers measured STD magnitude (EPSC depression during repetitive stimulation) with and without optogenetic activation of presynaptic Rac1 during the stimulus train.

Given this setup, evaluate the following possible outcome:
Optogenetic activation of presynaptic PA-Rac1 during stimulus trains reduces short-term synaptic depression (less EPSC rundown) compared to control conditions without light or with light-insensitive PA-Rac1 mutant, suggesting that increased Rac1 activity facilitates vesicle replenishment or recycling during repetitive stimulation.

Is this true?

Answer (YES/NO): NO